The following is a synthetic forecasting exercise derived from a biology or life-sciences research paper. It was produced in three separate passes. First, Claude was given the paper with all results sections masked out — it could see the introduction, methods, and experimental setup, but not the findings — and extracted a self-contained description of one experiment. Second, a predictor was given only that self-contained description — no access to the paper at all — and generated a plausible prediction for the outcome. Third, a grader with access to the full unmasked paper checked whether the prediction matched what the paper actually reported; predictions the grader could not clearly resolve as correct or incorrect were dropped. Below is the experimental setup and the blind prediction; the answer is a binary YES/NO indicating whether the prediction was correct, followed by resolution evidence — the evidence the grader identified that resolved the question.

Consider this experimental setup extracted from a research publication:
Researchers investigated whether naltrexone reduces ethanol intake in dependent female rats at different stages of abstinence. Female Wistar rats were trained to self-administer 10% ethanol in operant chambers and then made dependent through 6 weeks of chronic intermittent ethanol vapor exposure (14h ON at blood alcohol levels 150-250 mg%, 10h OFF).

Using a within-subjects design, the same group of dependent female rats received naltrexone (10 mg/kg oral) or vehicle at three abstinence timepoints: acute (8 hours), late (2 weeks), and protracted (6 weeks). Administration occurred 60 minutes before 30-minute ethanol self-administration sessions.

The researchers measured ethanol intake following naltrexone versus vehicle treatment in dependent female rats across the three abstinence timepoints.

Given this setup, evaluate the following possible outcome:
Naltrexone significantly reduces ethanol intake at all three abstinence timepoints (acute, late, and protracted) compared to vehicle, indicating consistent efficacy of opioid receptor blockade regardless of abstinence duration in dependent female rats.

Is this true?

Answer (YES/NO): YES